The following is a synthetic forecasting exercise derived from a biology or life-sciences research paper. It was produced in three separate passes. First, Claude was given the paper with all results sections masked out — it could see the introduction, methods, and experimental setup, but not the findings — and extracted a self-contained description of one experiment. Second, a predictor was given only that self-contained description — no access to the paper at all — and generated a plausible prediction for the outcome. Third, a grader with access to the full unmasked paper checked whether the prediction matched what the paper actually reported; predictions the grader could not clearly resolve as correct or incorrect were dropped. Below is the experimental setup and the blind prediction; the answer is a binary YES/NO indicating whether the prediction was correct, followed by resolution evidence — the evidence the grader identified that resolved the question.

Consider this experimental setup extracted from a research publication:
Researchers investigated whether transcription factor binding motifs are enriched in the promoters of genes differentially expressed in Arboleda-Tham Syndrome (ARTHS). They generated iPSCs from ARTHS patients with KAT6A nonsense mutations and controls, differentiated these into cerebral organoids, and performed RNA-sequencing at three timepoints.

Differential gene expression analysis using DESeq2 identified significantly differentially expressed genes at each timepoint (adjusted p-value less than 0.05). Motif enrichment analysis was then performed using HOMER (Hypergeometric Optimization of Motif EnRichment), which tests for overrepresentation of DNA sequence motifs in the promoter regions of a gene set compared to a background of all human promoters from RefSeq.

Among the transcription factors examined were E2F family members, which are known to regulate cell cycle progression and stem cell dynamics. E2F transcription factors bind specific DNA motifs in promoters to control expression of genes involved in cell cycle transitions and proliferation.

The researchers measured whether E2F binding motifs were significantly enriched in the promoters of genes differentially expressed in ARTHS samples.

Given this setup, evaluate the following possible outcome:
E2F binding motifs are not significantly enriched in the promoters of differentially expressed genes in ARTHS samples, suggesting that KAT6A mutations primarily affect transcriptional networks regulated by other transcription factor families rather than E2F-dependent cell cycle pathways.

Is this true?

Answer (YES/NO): NO